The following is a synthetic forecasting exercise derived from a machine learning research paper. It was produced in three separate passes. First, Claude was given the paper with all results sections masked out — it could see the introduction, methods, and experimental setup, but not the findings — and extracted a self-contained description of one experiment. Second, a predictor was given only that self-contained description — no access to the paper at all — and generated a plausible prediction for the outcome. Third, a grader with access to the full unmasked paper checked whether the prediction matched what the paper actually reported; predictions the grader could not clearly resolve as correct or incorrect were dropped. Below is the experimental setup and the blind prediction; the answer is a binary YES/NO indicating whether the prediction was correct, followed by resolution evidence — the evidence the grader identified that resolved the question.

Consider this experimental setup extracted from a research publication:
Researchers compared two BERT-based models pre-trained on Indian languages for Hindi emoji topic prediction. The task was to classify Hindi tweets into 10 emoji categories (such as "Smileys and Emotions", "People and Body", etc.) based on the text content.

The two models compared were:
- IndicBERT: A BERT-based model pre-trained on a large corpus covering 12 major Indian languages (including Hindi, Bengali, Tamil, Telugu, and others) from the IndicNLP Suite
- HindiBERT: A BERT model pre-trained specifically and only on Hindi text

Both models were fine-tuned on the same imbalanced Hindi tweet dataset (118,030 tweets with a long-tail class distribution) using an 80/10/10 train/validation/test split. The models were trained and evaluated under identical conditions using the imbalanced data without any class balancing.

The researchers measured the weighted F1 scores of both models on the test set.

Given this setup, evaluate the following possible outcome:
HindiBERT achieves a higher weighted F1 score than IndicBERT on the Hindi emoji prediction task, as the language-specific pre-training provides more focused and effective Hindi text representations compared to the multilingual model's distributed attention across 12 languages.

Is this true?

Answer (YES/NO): NO